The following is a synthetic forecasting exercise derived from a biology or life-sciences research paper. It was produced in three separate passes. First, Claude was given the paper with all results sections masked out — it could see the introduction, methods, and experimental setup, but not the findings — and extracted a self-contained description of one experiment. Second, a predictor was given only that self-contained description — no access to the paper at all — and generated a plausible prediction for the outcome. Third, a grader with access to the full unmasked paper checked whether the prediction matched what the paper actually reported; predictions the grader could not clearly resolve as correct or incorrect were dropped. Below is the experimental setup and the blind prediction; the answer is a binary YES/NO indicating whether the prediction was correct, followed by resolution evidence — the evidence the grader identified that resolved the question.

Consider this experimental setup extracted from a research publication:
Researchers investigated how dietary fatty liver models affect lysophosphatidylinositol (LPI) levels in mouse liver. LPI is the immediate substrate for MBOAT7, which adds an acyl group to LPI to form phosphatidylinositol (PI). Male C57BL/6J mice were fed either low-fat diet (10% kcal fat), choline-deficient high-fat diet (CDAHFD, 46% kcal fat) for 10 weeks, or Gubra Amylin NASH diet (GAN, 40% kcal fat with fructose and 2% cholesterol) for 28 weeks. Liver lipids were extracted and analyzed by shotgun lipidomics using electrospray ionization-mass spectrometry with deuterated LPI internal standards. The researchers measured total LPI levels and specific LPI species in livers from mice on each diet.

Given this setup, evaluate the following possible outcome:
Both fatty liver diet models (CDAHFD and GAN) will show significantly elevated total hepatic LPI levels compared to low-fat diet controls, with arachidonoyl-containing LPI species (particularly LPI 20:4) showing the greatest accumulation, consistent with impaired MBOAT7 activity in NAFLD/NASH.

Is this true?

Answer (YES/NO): NO